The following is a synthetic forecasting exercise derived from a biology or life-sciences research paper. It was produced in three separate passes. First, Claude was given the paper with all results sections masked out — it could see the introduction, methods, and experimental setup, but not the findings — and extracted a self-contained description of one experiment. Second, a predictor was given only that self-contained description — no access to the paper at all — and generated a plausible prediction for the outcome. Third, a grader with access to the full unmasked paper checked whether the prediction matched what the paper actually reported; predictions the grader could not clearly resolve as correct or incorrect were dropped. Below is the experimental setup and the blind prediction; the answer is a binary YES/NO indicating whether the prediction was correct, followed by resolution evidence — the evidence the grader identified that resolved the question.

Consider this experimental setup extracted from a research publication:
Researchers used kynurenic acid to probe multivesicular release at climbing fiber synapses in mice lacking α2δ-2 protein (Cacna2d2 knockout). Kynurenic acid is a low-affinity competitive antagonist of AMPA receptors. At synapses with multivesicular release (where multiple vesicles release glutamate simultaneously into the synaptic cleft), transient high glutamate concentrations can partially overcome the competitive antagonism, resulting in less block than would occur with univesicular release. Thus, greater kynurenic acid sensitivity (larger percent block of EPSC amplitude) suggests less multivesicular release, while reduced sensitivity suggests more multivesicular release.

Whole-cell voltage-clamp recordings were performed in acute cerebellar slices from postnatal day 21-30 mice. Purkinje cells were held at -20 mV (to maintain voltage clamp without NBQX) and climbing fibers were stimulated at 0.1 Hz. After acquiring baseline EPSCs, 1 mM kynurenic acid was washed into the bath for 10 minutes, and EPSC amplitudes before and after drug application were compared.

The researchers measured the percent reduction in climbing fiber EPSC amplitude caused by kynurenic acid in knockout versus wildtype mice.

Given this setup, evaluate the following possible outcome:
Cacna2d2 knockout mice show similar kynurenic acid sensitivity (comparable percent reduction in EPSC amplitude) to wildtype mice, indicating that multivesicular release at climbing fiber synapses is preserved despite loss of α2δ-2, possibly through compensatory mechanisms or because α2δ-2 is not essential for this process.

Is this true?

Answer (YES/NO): NO